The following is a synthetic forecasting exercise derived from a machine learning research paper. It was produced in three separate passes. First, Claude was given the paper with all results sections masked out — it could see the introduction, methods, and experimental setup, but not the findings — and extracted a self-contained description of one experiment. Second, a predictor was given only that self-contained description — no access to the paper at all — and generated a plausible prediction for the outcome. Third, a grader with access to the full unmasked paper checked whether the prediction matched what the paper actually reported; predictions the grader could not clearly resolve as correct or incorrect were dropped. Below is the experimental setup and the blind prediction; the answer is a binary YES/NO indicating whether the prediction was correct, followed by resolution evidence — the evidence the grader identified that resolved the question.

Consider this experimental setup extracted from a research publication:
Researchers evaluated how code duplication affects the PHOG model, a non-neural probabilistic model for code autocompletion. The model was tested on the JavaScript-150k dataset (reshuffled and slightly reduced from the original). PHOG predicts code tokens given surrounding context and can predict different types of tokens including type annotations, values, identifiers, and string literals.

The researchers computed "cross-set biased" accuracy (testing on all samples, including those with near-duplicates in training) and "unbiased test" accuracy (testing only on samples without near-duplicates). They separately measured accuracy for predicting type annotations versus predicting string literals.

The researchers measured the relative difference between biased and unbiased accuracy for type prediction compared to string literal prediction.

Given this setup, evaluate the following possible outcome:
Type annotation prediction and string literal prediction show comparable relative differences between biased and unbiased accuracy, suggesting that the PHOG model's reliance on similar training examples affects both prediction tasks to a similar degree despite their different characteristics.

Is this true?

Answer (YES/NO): NO